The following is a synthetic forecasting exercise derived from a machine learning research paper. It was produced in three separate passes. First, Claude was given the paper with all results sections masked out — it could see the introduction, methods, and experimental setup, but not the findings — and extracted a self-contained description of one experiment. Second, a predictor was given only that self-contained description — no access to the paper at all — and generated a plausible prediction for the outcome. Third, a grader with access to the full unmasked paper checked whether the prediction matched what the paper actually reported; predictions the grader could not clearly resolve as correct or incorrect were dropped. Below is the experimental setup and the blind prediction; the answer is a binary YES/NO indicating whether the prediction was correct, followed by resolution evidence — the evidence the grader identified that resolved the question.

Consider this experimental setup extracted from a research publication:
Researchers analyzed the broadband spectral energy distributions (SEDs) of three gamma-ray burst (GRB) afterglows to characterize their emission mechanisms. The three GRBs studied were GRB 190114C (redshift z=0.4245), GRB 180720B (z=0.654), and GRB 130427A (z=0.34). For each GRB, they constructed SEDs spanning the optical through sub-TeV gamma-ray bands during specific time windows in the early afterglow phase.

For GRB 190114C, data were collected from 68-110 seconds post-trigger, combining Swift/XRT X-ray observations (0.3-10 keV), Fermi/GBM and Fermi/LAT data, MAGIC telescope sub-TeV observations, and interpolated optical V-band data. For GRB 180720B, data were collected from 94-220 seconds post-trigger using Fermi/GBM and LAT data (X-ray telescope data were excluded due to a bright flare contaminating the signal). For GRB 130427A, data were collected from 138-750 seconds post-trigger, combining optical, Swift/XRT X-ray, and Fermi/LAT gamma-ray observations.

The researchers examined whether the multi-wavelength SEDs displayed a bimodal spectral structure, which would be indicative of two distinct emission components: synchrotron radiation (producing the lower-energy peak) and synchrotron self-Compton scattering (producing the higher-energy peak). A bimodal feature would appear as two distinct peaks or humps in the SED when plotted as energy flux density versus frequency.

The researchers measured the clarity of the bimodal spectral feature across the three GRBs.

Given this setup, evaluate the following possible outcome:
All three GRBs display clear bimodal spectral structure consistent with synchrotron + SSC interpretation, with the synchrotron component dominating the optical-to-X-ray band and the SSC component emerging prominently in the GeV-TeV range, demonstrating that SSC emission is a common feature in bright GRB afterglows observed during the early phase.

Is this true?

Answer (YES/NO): NO